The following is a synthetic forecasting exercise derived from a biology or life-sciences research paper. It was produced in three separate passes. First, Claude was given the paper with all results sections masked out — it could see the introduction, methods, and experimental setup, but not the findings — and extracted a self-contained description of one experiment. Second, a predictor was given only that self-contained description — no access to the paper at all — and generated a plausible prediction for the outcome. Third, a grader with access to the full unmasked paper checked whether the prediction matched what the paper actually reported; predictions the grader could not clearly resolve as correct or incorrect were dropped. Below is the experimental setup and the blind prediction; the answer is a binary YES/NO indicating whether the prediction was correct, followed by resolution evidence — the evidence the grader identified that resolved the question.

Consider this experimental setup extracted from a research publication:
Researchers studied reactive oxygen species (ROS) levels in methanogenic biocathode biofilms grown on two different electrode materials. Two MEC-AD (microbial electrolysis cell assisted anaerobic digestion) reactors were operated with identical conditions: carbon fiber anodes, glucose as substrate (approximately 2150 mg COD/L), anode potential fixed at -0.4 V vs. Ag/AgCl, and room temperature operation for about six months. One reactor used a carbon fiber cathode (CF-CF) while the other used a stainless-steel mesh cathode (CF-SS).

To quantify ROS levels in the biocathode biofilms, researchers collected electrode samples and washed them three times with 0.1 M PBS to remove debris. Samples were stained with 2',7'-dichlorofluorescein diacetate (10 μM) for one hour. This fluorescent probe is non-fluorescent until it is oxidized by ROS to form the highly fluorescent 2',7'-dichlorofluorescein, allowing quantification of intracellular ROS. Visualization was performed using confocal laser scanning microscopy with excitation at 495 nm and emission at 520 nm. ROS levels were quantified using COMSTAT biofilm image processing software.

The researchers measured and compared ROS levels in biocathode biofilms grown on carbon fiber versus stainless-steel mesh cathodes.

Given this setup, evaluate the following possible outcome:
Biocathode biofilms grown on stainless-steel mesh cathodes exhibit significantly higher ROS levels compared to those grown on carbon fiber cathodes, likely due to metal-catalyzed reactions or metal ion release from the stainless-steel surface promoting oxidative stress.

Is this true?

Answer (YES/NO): NO